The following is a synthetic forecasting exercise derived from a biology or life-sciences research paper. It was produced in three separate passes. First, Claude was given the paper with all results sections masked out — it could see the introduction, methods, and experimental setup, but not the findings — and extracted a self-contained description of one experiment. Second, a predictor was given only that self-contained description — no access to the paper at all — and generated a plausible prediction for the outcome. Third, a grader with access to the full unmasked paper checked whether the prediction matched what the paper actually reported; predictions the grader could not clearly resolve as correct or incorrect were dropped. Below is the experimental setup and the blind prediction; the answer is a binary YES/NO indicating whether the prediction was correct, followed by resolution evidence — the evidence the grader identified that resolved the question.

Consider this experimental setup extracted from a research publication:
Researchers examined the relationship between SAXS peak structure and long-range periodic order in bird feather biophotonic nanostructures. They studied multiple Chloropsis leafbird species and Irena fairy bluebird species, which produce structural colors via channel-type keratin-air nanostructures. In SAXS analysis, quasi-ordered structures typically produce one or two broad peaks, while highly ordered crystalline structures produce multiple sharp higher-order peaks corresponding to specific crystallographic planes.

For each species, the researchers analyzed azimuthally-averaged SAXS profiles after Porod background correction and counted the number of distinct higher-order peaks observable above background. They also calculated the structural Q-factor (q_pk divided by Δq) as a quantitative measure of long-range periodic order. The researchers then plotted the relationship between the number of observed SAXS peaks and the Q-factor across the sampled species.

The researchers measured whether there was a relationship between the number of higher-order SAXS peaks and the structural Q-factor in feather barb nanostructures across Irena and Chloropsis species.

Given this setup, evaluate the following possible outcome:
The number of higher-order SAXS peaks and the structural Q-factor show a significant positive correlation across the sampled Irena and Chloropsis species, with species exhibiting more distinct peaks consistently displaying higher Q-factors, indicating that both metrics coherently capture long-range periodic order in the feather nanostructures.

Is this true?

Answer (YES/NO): YES